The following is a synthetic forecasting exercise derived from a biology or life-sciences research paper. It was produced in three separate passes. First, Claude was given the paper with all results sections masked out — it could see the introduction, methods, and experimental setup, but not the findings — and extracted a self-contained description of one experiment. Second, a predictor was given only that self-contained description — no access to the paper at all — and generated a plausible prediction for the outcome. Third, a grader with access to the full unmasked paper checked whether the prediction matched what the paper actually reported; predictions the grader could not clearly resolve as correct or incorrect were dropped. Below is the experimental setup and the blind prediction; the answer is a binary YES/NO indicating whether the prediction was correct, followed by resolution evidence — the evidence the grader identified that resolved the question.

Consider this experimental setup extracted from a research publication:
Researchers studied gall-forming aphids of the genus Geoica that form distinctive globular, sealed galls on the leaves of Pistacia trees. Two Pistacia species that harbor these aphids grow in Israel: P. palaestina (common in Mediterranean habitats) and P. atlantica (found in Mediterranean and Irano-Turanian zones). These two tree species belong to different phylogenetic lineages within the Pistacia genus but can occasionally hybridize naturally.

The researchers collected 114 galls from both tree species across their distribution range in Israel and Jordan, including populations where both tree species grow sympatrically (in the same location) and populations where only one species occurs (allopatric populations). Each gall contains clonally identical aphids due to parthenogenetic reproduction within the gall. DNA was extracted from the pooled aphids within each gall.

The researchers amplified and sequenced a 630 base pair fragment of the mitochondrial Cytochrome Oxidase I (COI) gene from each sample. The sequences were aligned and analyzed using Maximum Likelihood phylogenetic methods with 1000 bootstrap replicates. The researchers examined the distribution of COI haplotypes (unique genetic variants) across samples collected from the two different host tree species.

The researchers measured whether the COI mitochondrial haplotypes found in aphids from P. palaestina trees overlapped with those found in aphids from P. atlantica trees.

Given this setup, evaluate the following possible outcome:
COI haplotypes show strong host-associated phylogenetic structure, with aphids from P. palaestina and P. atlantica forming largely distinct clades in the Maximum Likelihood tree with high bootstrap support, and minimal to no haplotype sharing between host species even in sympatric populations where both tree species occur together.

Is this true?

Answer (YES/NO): YES